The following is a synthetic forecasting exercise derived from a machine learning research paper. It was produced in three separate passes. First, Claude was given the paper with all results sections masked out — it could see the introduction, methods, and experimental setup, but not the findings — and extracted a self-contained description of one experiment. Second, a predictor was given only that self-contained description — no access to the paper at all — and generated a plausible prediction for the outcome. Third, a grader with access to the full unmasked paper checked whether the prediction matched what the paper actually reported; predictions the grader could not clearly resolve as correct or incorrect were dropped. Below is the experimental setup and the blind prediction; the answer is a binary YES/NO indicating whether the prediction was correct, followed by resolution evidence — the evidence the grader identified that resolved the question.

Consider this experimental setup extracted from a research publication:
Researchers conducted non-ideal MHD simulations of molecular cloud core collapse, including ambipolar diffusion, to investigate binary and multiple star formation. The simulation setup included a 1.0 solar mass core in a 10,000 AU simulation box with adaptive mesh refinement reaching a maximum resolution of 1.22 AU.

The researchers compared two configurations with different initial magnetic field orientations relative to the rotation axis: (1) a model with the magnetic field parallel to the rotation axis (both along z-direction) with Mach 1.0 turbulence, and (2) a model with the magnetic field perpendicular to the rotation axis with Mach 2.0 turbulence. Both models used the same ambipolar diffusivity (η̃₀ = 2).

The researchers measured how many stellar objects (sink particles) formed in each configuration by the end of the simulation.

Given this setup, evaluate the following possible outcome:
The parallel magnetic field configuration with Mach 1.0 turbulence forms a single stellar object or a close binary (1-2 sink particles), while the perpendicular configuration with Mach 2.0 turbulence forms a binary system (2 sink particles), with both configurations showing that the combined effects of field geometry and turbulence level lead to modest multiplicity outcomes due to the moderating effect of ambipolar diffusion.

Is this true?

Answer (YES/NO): NO